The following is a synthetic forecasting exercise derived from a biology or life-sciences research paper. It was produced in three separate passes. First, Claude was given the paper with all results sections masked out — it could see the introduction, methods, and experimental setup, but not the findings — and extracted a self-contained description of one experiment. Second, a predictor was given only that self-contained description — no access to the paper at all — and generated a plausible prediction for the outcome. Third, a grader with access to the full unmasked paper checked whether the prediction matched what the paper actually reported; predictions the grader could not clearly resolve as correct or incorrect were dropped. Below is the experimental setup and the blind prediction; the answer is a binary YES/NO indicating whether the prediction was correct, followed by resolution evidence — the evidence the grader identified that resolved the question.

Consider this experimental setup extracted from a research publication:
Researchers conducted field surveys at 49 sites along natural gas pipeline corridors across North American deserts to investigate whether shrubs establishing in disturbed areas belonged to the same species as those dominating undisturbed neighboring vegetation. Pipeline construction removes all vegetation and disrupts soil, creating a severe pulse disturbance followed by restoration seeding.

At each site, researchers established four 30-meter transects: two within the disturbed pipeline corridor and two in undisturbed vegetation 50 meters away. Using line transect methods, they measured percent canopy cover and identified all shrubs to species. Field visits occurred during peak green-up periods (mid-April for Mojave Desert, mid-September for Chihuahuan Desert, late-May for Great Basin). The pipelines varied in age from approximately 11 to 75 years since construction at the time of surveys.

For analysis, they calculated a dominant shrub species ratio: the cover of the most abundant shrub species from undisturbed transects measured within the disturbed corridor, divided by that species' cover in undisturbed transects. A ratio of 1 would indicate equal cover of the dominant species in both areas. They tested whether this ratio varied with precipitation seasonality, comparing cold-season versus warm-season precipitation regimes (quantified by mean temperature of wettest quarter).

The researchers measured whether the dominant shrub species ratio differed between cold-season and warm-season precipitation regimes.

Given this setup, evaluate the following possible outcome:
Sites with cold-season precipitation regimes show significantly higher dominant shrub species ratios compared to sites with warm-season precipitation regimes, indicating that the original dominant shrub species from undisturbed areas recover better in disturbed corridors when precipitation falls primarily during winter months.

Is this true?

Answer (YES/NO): YES